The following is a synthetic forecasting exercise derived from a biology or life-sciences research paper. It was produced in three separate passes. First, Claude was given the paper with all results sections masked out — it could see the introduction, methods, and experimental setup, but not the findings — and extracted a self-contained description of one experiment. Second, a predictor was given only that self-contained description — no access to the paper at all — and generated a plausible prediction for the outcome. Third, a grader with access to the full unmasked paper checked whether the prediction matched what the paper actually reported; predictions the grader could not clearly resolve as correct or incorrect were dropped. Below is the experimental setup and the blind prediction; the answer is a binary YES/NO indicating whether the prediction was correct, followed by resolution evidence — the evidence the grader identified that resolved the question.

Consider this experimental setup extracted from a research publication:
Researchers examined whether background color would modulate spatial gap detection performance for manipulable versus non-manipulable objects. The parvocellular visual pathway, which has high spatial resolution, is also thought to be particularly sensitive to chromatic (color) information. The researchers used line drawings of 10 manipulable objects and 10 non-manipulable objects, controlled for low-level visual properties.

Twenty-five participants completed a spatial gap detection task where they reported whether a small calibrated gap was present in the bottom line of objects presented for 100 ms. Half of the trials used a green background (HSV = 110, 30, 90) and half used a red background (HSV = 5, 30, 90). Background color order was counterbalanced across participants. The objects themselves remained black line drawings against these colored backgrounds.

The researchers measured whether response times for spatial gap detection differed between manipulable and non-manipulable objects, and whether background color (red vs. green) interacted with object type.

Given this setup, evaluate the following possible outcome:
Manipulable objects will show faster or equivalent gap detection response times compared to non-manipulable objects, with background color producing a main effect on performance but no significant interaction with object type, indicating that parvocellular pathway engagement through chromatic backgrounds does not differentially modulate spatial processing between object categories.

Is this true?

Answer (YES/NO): NO